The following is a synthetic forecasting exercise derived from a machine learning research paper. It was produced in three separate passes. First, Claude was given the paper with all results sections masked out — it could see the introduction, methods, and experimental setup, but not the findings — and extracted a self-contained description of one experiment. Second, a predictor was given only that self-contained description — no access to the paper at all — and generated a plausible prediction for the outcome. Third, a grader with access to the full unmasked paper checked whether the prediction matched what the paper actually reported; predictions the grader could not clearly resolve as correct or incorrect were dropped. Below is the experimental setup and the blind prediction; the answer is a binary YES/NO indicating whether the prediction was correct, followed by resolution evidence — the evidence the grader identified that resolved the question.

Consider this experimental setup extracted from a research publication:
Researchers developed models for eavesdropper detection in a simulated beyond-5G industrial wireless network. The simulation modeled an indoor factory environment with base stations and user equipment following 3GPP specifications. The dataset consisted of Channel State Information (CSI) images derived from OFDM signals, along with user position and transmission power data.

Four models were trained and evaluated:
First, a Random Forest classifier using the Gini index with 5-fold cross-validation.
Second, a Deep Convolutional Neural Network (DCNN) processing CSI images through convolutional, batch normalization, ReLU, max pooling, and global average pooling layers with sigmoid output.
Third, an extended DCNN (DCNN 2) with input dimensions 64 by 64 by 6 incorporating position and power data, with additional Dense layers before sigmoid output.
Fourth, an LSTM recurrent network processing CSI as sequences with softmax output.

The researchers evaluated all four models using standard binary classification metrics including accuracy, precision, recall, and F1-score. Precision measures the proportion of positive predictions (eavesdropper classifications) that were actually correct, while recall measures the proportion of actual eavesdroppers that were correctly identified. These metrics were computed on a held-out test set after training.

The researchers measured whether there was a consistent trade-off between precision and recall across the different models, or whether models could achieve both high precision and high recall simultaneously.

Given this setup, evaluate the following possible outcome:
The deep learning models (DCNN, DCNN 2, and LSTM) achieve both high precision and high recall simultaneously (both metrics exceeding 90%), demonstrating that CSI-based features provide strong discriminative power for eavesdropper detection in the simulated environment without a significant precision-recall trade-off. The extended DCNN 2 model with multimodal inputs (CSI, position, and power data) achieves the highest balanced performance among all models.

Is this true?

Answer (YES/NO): NO